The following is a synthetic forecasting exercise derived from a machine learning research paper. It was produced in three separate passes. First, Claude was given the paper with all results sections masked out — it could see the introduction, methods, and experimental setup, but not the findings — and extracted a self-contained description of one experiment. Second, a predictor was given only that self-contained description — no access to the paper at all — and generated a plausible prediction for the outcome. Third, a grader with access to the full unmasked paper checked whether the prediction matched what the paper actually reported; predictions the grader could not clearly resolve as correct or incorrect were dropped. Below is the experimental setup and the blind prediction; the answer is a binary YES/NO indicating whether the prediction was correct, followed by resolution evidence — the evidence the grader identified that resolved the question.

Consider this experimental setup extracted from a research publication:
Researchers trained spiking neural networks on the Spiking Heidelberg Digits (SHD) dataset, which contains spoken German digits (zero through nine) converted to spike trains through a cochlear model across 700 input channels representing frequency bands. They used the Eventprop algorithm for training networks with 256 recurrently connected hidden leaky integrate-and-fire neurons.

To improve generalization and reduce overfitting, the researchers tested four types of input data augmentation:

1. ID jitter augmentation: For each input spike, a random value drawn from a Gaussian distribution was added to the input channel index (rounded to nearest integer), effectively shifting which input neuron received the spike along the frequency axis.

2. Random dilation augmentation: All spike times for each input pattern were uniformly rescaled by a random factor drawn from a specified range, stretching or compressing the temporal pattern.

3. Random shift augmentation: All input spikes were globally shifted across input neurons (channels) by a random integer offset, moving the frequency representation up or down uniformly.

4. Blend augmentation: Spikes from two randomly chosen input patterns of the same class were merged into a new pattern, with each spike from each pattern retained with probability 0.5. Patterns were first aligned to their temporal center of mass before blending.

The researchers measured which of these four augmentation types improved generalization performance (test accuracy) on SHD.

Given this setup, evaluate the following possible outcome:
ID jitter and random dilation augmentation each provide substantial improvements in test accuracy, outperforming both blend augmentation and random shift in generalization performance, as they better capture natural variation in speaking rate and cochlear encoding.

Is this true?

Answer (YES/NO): NO